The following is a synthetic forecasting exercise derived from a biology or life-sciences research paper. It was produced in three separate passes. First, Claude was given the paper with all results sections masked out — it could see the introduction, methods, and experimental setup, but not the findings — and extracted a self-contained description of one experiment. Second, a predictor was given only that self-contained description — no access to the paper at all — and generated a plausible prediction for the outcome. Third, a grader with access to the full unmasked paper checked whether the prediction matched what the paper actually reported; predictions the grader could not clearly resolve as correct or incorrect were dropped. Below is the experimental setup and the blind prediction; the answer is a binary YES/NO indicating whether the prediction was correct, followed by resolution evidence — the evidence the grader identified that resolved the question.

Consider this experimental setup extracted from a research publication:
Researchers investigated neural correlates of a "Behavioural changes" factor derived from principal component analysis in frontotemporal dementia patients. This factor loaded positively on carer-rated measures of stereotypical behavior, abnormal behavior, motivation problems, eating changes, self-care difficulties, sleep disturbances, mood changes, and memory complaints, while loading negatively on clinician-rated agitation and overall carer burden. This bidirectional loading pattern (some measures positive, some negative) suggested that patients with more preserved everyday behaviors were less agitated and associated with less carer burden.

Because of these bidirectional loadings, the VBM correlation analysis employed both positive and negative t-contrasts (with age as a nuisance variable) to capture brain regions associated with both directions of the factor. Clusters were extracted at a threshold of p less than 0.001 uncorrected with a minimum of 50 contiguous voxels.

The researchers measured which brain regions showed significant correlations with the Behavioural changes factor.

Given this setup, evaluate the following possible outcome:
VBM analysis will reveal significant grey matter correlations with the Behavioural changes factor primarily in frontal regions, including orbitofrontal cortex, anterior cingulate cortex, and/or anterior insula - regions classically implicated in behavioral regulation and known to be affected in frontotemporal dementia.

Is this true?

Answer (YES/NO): YES